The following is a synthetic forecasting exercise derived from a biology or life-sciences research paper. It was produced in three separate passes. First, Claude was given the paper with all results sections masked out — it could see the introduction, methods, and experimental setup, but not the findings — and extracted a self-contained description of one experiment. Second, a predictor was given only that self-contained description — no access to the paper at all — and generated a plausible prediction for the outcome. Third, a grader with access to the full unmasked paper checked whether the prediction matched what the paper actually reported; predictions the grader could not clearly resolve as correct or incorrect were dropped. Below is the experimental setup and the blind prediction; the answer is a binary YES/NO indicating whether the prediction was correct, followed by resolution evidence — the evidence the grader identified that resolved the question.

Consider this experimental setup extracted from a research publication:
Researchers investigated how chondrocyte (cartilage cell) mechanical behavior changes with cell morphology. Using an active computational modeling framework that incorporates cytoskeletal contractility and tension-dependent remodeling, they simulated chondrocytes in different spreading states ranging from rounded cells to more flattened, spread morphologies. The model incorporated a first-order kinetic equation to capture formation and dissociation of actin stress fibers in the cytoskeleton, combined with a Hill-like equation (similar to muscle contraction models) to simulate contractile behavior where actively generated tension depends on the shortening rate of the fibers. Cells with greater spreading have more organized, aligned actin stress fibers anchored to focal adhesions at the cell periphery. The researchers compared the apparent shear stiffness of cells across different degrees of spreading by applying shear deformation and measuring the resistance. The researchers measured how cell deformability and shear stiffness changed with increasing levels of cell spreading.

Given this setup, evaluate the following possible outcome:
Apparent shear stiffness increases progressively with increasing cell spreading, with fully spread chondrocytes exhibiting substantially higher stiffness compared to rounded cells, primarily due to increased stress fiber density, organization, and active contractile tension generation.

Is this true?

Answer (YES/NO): YES